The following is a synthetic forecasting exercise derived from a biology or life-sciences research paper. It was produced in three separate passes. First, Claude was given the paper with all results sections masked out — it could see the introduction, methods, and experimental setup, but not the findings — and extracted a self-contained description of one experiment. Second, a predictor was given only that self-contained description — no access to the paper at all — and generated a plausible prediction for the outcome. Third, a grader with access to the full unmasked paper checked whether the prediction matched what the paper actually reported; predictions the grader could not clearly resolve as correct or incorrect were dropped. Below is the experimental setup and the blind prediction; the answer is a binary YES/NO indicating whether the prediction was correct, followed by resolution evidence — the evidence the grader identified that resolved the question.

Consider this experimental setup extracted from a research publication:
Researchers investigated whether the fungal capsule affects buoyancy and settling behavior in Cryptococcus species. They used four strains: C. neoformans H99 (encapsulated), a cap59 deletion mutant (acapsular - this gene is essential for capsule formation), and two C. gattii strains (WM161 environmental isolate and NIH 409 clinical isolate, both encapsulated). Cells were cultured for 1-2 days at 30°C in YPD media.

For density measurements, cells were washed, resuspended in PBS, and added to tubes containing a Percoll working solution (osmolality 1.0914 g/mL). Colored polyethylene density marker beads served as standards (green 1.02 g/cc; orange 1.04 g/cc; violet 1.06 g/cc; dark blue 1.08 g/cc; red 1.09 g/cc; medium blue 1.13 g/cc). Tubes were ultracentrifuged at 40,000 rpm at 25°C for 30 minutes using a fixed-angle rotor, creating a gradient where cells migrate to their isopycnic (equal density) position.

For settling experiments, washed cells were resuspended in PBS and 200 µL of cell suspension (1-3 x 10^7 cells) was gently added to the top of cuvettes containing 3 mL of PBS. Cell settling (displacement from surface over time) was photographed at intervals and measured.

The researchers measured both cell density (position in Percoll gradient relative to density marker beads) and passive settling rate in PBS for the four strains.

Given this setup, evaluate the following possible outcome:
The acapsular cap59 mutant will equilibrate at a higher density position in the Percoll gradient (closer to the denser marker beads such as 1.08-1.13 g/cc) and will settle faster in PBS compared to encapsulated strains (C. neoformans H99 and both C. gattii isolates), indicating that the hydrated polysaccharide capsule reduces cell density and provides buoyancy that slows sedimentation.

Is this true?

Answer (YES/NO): YES